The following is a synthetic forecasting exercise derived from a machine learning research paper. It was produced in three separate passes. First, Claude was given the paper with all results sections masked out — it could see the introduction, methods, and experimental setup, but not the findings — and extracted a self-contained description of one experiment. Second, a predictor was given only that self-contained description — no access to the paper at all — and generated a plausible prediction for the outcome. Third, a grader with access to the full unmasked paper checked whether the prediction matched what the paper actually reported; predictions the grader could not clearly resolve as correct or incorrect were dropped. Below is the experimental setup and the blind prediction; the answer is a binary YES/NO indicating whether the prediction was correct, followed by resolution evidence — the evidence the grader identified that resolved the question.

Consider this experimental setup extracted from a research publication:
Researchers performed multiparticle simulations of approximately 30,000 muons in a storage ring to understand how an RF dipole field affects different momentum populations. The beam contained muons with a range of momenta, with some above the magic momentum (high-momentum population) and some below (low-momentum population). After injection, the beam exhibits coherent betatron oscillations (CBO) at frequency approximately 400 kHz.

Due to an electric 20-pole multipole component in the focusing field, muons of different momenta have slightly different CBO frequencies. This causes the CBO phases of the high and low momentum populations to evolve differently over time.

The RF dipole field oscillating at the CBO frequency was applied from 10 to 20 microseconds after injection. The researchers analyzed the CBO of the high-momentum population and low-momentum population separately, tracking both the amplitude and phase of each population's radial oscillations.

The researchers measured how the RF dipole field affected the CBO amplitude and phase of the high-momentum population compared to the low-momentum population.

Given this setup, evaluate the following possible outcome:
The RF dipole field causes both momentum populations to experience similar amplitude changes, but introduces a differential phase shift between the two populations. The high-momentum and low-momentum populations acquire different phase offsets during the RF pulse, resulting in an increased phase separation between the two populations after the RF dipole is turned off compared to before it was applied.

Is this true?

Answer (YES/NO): YES